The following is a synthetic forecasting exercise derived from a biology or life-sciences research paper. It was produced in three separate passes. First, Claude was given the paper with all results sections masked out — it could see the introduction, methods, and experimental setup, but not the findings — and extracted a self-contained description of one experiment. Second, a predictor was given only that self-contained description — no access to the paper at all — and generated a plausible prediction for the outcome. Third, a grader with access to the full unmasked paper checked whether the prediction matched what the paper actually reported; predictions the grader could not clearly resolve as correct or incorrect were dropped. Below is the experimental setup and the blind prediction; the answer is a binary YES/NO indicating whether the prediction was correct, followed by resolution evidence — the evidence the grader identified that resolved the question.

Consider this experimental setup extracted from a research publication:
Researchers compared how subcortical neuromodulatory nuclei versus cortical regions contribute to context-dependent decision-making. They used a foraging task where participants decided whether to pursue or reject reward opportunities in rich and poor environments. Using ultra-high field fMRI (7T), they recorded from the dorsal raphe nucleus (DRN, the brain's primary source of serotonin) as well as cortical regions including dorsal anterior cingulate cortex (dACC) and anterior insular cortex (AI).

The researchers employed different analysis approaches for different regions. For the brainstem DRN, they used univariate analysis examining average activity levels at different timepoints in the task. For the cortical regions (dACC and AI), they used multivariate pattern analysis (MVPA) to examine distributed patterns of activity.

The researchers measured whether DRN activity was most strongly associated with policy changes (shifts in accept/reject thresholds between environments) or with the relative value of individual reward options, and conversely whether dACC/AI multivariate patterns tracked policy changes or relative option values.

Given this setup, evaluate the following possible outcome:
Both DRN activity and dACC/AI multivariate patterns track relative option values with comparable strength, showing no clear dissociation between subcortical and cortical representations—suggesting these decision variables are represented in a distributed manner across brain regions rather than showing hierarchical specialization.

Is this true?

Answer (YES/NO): NO